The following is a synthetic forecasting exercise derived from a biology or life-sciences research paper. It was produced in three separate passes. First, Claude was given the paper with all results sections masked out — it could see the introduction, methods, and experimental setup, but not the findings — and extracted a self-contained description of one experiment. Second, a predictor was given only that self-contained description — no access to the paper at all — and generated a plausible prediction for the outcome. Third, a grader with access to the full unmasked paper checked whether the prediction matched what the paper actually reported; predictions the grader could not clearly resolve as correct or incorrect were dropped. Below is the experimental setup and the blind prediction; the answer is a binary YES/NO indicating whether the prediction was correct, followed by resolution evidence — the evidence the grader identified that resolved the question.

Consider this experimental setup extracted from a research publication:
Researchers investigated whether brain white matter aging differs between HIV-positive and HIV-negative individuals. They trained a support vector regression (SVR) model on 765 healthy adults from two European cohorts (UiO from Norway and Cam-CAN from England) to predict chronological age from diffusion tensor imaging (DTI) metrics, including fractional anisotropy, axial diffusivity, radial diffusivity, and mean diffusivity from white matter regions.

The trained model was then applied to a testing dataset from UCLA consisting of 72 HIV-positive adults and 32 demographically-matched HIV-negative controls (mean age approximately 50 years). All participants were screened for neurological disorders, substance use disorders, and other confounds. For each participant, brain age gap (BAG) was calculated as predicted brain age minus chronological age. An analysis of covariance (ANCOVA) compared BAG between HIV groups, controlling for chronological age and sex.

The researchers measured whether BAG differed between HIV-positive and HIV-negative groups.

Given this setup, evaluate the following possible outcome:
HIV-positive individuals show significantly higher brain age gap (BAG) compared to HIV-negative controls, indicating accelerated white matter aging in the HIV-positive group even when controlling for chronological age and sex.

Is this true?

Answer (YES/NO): YES